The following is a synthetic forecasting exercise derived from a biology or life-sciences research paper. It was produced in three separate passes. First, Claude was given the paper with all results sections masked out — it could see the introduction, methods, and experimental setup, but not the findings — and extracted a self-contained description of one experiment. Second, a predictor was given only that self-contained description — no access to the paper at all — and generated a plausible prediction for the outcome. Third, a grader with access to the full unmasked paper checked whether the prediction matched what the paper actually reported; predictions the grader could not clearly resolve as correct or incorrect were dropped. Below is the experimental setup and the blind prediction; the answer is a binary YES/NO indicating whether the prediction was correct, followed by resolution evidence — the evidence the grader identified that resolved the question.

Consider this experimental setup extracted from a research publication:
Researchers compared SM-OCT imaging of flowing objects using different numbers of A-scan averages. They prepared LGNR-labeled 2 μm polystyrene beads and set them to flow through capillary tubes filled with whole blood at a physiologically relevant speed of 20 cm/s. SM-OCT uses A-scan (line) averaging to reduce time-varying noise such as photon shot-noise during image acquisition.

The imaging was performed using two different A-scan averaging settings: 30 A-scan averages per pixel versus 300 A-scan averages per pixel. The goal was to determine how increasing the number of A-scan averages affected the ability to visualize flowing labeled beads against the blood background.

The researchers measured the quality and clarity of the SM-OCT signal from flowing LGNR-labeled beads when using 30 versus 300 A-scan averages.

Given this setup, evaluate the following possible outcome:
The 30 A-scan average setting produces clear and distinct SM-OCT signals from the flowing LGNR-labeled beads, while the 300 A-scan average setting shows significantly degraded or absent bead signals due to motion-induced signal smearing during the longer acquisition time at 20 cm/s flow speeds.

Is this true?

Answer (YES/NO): NO